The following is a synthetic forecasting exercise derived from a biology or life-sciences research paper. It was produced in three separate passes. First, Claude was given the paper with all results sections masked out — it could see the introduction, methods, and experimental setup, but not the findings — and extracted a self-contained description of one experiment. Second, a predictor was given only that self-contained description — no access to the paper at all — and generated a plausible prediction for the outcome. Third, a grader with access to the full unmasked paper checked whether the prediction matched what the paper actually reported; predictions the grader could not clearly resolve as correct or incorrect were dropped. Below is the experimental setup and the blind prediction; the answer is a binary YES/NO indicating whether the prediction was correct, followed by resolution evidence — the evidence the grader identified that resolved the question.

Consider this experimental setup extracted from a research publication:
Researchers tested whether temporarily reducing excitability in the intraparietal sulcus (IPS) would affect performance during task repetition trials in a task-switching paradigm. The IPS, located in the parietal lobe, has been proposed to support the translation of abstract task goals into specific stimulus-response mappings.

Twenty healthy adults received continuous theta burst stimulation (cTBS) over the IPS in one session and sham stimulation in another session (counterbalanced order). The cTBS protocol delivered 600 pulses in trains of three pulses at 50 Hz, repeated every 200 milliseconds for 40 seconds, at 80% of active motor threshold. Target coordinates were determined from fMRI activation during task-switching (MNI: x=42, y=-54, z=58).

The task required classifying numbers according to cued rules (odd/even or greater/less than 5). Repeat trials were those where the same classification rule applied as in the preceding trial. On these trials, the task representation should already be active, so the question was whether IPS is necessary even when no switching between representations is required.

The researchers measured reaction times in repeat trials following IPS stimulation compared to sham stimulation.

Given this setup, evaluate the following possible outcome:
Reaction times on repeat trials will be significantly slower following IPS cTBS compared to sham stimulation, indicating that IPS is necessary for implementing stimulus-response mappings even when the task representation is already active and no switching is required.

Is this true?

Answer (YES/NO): NO